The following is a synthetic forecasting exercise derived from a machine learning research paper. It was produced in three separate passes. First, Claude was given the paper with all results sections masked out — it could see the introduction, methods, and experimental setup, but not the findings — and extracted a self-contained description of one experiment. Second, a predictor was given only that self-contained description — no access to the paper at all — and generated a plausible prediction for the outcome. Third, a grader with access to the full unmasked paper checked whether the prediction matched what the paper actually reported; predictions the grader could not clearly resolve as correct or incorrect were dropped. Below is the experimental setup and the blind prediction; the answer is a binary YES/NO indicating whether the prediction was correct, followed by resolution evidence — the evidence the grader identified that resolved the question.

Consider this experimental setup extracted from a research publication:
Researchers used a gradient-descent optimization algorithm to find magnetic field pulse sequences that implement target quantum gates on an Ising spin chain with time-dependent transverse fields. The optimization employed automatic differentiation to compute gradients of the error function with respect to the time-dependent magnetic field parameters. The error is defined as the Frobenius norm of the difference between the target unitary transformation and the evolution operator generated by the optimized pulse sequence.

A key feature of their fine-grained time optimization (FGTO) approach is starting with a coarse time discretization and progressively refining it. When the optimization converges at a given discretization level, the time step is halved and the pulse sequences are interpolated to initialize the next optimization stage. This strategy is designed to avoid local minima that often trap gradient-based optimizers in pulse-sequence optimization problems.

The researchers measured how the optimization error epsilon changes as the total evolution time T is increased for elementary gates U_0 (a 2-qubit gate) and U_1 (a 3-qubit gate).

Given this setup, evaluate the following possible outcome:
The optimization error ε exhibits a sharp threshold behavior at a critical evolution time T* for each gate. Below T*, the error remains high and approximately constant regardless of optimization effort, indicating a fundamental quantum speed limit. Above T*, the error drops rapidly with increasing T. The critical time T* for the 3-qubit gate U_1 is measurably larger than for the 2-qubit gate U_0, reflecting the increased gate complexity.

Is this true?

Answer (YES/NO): NO